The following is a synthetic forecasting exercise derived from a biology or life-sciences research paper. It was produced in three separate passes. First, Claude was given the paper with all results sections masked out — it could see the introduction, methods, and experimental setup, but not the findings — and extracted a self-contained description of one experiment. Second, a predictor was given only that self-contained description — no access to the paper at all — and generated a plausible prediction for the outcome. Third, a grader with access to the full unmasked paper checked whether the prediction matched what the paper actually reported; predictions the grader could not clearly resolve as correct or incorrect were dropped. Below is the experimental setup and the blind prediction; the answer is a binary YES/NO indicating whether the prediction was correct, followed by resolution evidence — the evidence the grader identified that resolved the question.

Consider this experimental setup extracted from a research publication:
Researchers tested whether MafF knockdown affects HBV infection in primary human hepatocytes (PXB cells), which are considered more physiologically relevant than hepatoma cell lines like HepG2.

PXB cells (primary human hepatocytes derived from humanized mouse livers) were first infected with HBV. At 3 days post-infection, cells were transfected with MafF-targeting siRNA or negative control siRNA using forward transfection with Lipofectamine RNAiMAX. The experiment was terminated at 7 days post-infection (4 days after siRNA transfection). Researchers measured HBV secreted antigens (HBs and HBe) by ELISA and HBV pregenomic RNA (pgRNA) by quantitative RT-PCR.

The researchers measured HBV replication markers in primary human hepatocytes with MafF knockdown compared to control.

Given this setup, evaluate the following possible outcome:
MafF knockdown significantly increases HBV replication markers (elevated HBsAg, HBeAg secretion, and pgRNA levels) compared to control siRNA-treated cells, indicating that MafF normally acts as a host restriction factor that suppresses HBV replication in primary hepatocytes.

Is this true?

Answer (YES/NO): NO